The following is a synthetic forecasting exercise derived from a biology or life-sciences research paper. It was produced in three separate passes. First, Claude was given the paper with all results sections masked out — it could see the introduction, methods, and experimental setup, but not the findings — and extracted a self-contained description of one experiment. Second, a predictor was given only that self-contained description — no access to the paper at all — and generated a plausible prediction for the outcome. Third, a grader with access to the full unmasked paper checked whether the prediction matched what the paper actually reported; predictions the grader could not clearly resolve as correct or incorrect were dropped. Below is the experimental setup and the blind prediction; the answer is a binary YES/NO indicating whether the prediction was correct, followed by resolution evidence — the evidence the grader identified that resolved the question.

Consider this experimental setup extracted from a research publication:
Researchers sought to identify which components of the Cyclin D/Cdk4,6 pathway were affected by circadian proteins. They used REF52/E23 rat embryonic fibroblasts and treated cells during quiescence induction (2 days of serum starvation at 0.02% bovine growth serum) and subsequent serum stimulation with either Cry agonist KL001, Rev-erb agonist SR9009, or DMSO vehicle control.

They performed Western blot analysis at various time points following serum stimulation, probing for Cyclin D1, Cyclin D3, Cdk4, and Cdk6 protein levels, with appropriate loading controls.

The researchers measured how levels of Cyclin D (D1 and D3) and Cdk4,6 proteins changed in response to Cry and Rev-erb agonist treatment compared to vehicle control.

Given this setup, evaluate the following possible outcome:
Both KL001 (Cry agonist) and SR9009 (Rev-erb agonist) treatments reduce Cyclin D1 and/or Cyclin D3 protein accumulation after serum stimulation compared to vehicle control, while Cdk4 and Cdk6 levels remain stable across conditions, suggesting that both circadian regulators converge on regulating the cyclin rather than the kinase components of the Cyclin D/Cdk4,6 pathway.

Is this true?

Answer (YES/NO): NO